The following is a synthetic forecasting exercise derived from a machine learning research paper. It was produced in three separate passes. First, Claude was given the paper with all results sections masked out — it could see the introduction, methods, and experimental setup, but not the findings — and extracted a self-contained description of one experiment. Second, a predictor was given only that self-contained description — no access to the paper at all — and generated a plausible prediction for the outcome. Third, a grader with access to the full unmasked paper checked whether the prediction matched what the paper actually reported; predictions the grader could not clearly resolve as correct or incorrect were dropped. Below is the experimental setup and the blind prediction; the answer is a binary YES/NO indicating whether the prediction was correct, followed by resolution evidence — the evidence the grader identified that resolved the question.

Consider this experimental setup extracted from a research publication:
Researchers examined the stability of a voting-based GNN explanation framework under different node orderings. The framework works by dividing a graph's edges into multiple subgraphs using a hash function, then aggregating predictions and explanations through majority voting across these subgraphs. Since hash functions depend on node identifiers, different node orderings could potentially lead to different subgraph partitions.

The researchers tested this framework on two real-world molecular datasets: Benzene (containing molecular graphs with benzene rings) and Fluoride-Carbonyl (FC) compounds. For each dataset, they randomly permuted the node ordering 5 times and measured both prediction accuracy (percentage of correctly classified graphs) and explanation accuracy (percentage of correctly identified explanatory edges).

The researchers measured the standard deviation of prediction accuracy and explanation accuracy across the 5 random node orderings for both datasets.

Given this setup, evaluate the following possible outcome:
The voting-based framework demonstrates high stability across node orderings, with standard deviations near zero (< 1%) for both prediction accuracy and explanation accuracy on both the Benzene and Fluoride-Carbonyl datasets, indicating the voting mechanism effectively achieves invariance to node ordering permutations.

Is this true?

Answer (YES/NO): NO